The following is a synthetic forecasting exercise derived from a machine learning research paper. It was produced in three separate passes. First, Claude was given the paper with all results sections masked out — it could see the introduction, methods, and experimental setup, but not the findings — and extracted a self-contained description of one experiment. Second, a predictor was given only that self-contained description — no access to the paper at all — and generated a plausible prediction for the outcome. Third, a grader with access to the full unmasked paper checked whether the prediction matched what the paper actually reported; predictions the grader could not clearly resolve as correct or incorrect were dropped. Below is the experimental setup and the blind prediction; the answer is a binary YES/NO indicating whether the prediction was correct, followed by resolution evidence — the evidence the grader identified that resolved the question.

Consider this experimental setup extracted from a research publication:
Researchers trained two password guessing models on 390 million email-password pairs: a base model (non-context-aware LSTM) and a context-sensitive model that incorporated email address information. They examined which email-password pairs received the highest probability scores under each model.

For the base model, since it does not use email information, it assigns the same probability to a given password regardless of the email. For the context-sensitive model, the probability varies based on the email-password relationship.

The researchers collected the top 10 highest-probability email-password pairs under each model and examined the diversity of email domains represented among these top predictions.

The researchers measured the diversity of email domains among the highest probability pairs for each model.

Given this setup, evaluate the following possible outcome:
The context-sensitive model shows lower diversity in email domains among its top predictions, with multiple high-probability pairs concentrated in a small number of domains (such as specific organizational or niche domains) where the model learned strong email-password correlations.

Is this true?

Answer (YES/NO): YES